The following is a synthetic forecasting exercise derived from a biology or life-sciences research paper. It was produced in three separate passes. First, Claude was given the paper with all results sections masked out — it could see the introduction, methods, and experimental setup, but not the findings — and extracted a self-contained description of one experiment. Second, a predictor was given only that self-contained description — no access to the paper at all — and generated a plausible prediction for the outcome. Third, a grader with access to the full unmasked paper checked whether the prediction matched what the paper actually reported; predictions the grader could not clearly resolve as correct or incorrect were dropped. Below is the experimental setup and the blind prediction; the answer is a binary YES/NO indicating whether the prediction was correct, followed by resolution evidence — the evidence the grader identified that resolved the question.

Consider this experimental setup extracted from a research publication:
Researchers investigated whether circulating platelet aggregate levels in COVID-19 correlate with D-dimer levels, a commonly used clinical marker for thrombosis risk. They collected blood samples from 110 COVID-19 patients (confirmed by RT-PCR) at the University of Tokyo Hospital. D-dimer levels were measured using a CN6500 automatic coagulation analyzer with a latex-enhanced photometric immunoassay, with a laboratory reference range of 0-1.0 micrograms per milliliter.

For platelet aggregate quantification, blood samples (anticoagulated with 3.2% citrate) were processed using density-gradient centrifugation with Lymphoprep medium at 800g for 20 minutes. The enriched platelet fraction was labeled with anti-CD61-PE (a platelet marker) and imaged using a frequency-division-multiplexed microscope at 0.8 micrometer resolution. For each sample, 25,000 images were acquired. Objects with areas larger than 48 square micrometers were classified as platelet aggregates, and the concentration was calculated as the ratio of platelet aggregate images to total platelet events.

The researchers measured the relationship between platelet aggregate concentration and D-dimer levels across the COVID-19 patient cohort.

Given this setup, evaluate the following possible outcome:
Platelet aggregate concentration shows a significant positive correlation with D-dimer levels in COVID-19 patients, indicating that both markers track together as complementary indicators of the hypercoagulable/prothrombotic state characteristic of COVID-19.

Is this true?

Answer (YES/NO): NO